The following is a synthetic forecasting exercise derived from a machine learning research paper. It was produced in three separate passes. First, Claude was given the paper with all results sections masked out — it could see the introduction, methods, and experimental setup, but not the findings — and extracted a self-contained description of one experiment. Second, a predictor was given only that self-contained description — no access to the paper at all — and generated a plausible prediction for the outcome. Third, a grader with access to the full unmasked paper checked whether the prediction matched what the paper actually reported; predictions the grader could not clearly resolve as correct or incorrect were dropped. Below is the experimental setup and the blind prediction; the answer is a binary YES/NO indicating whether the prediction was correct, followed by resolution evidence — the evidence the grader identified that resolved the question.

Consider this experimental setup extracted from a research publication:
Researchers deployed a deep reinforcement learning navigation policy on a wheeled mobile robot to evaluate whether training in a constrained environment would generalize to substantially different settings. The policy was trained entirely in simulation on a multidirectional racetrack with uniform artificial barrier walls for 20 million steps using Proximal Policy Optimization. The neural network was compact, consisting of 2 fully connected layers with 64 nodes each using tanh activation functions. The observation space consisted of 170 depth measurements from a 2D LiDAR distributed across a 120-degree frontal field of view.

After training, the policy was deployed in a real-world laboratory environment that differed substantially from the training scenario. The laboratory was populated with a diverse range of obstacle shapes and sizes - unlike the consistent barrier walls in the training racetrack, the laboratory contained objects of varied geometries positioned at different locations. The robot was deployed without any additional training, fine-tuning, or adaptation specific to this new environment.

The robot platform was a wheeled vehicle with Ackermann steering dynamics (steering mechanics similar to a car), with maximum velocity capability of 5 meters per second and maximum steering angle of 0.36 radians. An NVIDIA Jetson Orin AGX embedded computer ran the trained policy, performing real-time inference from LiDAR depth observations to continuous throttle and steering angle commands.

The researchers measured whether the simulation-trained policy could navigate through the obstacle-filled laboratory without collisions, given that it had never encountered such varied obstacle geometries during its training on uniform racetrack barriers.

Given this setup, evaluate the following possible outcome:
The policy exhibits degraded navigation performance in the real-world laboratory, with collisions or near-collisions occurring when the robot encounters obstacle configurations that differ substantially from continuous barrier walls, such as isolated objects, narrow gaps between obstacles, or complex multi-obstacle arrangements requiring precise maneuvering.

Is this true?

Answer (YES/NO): NO